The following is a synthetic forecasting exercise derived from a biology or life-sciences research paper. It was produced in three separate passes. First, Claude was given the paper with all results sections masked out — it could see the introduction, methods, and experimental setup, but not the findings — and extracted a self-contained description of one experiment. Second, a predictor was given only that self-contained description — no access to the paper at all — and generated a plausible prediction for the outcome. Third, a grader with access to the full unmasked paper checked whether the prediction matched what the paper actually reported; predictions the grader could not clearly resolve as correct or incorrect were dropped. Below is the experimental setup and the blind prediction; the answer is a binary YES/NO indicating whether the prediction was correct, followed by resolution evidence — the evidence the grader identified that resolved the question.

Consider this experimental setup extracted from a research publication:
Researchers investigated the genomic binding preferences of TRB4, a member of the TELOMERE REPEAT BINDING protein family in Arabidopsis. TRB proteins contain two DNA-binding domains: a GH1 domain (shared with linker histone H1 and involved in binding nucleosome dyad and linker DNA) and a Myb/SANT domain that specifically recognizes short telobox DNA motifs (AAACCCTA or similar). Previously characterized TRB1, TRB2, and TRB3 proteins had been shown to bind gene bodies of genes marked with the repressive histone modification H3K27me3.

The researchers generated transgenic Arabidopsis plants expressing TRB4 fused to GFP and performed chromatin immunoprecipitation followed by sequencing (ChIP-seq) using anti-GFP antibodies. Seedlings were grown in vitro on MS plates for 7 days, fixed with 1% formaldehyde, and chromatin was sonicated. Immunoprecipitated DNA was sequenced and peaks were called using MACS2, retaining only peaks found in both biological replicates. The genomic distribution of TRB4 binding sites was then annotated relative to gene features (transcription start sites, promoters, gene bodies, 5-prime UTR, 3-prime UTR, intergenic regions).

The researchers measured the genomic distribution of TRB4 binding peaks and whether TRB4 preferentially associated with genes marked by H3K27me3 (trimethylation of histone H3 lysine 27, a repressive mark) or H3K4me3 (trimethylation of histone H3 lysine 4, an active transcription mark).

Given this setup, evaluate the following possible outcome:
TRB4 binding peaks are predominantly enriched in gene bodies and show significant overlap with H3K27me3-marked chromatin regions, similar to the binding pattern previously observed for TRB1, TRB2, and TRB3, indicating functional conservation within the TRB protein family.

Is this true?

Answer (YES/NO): NO